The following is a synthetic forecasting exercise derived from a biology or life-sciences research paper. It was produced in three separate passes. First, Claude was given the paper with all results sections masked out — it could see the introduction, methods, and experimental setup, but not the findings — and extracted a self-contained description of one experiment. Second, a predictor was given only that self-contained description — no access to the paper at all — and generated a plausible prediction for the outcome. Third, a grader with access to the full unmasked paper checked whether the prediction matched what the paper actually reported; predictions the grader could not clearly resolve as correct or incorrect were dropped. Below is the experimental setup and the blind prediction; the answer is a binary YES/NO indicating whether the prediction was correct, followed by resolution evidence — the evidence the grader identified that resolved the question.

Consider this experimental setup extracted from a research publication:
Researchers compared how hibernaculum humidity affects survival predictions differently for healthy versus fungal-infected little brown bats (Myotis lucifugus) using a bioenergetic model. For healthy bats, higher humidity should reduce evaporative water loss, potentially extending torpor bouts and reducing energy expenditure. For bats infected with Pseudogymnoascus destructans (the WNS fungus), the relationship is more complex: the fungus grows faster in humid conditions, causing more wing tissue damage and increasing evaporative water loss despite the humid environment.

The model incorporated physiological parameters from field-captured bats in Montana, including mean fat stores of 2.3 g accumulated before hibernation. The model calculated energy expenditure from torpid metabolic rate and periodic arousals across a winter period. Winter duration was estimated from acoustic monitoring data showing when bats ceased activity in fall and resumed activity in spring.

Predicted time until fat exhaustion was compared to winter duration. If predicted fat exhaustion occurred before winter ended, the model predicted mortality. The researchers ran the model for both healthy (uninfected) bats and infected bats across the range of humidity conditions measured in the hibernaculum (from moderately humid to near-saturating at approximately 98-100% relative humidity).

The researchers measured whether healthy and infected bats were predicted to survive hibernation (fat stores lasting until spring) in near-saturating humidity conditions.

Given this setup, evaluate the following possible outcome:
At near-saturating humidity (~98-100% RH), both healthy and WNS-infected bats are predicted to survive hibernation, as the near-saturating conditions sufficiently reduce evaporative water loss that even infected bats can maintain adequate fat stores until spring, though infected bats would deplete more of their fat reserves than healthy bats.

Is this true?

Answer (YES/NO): NO